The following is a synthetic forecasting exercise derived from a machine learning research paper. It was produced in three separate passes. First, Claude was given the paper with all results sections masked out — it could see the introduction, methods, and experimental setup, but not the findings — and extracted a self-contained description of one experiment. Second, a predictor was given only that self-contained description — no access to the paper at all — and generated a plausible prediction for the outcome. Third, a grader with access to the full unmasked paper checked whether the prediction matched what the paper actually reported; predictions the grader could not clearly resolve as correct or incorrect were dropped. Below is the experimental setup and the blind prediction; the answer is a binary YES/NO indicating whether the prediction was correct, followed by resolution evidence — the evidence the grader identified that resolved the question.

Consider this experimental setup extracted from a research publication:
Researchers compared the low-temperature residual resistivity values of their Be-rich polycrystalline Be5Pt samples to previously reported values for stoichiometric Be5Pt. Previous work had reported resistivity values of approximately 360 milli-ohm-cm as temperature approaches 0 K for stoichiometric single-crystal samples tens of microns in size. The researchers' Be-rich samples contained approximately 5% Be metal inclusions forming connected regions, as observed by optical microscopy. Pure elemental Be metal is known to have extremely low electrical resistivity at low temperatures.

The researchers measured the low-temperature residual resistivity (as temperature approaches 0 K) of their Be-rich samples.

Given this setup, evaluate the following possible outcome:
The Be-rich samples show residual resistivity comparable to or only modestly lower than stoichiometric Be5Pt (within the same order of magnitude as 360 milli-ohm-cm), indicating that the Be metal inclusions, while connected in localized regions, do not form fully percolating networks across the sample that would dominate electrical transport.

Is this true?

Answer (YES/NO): NO